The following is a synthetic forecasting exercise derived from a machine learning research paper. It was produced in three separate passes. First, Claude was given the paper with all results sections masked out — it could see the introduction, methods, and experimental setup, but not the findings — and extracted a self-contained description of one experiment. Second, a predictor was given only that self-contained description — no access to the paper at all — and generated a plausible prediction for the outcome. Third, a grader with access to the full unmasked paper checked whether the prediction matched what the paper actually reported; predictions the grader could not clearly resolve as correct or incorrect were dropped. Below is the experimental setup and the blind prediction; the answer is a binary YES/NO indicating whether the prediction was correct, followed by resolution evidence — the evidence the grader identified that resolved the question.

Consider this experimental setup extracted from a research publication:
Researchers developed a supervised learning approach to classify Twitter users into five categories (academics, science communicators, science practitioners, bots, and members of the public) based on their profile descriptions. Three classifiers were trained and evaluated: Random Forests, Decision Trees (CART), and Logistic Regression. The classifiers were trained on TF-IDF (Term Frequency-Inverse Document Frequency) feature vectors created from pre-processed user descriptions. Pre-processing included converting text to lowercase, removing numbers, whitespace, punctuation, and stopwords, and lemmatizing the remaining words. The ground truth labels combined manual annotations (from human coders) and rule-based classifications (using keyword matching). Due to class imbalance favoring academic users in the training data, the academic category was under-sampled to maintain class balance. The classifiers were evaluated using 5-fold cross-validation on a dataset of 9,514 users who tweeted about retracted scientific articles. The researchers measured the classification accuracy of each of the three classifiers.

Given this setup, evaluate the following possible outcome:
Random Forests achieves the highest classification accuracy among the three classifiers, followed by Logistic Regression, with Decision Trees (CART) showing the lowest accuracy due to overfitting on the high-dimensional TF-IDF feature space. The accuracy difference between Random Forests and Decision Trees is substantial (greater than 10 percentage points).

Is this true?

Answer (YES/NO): NO